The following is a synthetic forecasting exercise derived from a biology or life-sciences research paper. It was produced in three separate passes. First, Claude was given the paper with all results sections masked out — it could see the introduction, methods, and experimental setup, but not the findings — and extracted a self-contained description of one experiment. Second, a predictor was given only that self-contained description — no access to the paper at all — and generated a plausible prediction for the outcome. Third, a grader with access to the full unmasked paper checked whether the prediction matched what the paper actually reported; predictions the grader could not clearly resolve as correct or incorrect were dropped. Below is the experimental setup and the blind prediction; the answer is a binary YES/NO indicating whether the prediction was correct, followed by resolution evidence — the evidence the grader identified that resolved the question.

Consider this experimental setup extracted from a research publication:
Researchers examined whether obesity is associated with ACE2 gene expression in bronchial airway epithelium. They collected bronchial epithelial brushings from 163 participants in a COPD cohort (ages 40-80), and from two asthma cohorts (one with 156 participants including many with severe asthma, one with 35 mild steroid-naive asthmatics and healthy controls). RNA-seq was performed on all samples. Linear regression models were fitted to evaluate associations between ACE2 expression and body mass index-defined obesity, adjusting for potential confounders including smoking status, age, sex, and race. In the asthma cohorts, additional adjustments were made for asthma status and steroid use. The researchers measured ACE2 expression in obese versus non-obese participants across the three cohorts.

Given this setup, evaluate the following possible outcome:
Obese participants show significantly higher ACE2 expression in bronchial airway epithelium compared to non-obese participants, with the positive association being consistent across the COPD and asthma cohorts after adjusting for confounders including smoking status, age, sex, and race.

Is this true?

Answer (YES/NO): YES